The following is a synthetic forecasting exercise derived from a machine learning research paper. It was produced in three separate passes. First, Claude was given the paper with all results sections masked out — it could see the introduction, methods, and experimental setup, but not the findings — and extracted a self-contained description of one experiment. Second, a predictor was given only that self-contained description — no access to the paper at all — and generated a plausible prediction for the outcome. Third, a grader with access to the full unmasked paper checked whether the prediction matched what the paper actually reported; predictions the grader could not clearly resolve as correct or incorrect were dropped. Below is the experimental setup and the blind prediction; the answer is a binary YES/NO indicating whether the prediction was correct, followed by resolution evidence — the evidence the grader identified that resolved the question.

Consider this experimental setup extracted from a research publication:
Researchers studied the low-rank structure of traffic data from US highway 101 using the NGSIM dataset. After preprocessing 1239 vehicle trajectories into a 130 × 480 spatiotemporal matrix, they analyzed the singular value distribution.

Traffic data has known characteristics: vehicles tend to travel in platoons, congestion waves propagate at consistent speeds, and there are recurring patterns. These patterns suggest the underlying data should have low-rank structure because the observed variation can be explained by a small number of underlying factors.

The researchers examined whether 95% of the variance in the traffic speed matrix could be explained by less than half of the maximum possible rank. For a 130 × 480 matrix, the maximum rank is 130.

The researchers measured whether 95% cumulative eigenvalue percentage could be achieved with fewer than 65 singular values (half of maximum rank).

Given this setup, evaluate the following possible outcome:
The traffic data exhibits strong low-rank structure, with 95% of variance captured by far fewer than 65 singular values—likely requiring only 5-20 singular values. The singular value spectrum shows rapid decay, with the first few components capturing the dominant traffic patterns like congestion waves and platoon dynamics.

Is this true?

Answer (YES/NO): NO